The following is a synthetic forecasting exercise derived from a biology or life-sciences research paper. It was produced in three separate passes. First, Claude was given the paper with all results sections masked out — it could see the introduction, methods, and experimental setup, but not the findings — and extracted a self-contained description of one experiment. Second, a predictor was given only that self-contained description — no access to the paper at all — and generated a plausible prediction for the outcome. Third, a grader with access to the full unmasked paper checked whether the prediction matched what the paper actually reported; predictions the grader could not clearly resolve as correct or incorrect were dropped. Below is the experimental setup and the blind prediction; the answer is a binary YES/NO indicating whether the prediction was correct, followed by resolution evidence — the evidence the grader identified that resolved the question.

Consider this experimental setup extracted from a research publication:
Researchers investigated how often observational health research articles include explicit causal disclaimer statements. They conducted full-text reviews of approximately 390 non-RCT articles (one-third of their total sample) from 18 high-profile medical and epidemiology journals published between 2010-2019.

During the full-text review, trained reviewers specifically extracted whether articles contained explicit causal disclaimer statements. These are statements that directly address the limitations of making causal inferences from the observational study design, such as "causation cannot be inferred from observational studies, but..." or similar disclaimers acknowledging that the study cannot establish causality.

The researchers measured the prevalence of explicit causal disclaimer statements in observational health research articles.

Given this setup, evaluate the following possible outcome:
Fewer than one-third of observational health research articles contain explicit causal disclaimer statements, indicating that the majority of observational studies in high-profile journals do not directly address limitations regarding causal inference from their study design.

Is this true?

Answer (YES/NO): YES